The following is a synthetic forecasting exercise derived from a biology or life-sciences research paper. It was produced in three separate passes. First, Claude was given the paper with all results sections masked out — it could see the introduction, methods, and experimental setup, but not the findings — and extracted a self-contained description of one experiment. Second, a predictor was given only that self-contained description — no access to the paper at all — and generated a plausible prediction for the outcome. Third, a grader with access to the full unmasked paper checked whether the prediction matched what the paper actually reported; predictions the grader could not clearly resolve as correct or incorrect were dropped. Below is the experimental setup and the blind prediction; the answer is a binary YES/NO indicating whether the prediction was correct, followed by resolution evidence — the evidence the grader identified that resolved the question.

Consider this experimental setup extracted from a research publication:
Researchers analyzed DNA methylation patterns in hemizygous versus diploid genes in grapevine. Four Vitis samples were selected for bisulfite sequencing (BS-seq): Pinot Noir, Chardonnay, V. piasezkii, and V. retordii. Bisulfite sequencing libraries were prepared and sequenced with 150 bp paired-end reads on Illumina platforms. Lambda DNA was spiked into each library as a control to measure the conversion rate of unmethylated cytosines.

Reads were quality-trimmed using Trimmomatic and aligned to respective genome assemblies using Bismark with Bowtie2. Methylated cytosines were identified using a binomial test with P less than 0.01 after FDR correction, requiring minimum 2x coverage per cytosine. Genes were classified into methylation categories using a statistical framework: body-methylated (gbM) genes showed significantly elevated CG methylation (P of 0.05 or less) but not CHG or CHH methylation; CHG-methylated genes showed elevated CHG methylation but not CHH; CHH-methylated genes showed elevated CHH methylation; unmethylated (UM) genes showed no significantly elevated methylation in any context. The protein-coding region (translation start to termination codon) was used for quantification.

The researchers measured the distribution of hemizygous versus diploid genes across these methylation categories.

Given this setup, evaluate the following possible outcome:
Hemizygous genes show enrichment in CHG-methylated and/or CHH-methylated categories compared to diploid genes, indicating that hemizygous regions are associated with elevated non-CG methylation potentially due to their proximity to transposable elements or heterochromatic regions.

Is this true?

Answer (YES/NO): YES